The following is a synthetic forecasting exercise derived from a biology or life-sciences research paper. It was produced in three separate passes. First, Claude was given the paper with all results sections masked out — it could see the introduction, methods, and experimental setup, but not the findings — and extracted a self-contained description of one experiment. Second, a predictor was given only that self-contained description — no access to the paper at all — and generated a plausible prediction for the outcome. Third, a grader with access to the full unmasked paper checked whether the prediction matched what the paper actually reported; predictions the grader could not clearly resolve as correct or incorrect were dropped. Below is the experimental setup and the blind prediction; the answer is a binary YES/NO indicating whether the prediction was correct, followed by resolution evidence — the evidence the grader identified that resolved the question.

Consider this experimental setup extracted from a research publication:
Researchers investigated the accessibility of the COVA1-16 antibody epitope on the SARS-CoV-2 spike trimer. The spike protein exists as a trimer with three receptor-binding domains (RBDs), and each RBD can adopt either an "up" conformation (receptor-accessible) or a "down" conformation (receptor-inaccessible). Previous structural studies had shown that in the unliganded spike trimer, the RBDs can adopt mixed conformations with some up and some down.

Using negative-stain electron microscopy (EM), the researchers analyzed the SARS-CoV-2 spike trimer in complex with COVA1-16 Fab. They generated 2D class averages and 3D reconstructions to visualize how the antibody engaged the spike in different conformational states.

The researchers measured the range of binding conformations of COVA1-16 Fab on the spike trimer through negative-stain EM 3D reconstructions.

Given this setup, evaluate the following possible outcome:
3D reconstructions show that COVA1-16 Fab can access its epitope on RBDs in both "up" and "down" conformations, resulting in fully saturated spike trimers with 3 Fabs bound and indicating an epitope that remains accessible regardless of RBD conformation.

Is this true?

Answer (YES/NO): NO